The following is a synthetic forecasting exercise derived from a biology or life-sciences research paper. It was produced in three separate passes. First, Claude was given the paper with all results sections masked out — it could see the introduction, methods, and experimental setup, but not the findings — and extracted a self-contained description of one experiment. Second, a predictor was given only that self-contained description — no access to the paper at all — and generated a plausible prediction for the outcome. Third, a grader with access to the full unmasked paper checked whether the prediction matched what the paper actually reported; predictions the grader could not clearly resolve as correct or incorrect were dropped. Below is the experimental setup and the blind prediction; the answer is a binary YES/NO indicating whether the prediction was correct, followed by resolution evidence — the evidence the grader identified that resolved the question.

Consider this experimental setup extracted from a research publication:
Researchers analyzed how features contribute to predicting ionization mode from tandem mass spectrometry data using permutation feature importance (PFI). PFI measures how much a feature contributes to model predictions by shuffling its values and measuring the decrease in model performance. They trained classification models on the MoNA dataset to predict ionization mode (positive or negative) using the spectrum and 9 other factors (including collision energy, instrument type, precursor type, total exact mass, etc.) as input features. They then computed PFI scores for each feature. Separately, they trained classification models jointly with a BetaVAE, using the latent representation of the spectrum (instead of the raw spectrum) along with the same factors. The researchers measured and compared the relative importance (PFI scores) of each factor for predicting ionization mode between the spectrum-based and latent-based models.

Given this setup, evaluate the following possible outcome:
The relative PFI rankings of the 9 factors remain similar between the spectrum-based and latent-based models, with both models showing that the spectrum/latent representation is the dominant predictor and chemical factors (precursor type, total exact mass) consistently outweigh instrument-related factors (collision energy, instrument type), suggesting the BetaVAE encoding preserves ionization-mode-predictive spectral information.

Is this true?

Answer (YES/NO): NO